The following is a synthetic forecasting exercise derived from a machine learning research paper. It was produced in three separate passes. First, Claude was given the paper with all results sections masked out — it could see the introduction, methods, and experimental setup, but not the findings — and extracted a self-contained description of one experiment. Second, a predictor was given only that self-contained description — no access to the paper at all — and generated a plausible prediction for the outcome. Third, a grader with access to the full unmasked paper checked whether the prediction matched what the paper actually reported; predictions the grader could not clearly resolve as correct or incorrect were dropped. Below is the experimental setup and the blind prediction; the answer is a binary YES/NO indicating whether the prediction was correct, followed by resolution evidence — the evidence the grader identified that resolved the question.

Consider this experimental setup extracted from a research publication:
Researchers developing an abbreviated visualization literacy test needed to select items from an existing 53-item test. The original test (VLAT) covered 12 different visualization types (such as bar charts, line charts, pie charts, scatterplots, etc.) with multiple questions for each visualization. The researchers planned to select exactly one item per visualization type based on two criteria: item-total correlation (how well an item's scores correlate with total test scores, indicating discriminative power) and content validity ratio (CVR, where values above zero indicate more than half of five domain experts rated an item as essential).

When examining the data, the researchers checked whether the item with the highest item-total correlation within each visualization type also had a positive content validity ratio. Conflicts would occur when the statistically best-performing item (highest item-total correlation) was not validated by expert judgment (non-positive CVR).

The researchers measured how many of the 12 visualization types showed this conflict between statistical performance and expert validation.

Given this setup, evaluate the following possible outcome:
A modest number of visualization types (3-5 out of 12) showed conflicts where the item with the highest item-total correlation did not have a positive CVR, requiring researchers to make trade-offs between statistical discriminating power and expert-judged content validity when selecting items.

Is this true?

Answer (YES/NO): YES